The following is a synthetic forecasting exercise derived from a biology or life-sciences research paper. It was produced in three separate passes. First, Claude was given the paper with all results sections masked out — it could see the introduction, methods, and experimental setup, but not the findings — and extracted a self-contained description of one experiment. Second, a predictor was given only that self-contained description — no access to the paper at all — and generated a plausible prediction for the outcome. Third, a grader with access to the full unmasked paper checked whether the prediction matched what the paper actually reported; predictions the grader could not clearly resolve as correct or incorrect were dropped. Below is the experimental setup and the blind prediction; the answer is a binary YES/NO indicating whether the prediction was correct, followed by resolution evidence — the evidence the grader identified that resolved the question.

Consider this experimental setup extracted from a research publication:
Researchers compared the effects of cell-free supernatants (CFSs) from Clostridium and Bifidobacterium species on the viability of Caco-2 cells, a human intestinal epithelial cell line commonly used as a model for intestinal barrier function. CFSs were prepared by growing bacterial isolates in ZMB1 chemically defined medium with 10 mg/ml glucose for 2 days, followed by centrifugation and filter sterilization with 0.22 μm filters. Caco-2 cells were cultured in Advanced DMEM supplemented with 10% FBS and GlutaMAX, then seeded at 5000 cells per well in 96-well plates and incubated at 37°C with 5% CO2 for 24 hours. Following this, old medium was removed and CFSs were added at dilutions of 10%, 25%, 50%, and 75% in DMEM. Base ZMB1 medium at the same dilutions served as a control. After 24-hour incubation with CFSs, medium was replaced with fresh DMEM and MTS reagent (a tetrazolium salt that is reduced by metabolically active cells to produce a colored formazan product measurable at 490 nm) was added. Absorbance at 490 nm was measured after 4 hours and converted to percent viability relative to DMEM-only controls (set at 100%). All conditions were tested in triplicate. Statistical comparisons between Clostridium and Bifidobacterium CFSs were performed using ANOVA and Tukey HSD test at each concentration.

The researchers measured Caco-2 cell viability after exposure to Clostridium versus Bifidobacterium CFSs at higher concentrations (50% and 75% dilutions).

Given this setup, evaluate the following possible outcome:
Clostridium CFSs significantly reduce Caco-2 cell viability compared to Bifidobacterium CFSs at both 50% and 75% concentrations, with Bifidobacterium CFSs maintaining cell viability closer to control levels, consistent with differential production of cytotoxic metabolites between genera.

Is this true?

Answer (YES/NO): NO